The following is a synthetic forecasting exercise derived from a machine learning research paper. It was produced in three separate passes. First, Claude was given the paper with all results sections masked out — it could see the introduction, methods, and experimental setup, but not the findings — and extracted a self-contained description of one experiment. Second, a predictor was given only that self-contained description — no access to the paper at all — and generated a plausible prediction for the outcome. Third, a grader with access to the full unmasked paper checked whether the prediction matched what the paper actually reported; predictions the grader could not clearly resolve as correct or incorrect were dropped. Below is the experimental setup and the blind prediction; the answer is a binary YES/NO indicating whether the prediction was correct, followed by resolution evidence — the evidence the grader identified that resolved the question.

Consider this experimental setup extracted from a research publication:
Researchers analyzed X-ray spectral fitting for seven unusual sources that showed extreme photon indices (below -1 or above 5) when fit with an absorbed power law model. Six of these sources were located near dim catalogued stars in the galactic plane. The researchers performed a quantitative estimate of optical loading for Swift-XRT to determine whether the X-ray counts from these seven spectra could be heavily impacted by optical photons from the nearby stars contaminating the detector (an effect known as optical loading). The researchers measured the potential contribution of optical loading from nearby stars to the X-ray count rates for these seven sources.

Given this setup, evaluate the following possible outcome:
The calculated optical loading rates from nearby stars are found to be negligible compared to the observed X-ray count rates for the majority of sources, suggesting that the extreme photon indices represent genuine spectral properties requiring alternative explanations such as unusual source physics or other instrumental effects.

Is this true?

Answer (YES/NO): YES